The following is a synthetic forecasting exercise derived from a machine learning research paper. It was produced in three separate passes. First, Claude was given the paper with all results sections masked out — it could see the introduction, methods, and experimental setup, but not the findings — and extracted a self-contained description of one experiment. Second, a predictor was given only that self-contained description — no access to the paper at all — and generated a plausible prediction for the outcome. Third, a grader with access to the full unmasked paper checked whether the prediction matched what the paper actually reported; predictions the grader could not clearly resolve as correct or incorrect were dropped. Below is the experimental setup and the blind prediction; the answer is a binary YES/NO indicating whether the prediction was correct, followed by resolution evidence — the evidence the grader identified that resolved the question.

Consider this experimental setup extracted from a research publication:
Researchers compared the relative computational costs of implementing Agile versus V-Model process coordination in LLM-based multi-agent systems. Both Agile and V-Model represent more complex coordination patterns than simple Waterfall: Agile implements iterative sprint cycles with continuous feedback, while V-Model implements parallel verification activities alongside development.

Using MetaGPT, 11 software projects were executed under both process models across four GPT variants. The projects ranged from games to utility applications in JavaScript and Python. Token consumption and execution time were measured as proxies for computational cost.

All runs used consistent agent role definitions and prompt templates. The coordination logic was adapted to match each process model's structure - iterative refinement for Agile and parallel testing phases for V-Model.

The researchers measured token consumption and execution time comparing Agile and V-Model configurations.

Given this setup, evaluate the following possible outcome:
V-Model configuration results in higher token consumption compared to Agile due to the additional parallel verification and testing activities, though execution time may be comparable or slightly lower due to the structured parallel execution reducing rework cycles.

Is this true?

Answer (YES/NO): NO